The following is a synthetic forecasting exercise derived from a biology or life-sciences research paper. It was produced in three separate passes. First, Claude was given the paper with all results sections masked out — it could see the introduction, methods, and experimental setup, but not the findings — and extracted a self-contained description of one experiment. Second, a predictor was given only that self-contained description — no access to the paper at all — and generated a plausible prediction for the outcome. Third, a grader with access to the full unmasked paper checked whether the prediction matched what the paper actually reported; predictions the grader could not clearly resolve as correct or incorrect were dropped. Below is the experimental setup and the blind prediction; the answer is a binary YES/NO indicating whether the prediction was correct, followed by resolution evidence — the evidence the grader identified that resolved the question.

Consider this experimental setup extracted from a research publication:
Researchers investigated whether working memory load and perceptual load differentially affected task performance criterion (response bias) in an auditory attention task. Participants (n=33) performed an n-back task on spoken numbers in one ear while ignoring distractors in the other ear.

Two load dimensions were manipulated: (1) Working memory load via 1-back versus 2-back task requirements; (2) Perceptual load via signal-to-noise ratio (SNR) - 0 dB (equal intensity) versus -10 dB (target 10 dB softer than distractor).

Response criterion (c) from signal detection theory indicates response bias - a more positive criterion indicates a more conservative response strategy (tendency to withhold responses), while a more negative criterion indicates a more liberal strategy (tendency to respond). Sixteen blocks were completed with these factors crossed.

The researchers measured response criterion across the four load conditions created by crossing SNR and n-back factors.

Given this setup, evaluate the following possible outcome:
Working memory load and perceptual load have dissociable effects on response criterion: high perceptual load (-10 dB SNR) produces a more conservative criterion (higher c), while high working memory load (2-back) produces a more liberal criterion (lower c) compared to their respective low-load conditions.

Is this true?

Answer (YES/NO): NO